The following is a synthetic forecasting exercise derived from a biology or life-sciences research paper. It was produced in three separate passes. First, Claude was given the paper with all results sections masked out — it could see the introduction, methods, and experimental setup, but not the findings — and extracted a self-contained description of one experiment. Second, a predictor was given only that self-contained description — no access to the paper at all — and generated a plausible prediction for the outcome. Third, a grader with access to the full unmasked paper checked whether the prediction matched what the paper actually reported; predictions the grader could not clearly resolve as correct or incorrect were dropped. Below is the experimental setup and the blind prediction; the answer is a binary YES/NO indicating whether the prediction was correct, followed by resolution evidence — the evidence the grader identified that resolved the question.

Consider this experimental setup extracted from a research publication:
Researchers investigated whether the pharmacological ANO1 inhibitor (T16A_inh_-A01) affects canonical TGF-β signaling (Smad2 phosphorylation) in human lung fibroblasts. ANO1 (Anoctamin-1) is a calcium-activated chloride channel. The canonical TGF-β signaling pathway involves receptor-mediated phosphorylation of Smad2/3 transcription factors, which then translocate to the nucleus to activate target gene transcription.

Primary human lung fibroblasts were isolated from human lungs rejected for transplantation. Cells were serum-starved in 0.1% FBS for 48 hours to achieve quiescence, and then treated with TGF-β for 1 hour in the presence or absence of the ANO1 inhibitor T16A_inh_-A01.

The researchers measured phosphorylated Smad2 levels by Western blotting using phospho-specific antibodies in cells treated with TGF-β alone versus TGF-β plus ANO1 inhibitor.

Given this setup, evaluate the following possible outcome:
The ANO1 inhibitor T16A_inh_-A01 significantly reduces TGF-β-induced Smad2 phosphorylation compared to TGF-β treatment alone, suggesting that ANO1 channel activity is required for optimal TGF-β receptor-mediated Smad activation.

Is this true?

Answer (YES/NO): NO